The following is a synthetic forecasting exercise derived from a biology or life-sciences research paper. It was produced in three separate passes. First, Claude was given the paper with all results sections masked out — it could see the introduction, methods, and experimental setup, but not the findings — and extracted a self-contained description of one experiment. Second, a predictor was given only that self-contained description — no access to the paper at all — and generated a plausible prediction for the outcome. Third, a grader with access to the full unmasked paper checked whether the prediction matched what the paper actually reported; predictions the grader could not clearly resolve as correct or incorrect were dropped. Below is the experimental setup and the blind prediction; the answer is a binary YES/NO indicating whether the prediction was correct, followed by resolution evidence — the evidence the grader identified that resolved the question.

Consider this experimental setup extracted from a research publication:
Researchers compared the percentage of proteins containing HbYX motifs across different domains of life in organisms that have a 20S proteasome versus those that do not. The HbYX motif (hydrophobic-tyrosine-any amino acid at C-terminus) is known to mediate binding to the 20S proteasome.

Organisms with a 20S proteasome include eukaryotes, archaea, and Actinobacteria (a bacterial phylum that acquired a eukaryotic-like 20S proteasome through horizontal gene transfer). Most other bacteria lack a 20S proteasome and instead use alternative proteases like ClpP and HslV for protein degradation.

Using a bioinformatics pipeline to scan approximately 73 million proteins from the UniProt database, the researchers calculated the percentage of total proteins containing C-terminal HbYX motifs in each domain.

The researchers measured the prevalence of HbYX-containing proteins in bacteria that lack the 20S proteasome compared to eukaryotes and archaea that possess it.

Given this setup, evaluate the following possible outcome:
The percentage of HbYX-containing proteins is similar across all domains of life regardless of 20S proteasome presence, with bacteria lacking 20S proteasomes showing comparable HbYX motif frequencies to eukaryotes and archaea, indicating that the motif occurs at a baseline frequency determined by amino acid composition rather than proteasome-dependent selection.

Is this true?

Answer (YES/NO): NO